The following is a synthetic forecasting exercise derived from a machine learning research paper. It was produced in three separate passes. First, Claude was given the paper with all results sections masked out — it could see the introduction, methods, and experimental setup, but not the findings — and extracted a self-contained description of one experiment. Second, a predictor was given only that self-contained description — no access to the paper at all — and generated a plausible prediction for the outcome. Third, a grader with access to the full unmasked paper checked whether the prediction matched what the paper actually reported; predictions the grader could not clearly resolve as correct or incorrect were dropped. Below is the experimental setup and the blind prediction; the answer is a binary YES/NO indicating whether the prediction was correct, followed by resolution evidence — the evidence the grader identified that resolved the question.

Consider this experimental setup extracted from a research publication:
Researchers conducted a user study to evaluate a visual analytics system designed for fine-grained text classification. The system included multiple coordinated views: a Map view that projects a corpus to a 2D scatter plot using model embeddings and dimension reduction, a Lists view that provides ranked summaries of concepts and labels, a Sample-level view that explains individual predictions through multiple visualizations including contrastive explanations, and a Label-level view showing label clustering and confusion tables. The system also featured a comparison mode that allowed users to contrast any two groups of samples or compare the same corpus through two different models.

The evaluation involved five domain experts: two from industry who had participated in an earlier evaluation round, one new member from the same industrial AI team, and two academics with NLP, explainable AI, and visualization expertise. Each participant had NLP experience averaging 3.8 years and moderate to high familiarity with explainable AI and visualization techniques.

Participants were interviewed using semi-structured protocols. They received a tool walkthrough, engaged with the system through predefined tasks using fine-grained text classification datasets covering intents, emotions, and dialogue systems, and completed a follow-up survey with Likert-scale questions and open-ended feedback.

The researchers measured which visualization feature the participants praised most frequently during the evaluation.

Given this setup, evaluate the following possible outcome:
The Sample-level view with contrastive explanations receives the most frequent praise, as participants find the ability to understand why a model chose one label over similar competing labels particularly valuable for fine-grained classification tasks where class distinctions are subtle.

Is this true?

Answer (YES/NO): NO